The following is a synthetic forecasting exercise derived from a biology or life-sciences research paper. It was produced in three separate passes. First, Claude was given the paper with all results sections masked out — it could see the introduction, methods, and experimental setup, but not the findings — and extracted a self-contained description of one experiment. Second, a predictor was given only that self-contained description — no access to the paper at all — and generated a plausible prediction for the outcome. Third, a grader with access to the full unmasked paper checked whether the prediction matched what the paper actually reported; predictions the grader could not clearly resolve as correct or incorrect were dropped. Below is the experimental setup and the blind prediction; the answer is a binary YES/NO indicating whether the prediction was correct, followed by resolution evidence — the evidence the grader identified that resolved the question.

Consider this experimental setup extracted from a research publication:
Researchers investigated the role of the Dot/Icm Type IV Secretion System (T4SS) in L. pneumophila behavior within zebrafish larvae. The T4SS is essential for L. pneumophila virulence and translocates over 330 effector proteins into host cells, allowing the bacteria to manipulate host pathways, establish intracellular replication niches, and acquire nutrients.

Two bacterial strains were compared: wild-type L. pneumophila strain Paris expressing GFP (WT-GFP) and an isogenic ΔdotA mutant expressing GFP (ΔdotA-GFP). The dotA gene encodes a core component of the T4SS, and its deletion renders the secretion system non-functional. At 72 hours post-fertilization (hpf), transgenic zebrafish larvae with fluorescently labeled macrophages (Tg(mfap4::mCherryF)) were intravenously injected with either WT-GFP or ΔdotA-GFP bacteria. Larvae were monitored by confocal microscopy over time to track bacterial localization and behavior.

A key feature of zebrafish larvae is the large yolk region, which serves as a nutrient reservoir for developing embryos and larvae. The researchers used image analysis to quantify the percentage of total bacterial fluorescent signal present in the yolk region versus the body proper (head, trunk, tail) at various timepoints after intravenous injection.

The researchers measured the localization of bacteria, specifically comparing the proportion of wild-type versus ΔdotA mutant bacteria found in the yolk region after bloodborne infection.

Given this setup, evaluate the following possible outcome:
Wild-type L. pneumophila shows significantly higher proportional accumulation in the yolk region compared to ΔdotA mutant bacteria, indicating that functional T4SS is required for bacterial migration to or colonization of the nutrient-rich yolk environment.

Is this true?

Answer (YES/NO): YES